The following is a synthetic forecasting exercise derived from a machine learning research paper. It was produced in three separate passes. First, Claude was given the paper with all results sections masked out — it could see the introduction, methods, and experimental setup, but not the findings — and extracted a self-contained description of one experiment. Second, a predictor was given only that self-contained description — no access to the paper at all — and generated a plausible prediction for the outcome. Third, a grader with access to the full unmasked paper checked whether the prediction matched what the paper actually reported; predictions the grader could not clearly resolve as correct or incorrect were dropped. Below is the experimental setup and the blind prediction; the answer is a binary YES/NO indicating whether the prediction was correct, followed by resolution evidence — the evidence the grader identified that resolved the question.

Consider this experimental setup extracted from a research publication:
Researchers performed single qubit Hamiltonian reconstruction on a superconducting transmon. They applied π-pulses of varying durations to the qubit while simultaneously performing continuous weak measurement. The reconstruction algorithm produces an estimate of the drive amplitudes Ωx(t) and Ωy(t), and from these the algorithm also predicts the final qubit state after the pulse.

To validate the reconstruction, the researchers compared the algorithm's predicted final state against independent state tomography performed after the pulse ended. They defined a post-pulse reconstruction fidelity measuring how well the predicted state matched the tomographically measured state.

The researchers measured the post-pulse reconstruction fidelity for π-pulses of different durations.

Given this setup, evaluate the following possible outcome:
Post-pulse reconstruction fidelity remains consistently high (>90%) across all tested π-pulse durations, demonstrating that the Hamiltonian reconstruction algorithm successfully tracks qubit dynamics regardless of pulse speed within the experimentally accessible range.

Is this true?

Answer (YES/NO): NO